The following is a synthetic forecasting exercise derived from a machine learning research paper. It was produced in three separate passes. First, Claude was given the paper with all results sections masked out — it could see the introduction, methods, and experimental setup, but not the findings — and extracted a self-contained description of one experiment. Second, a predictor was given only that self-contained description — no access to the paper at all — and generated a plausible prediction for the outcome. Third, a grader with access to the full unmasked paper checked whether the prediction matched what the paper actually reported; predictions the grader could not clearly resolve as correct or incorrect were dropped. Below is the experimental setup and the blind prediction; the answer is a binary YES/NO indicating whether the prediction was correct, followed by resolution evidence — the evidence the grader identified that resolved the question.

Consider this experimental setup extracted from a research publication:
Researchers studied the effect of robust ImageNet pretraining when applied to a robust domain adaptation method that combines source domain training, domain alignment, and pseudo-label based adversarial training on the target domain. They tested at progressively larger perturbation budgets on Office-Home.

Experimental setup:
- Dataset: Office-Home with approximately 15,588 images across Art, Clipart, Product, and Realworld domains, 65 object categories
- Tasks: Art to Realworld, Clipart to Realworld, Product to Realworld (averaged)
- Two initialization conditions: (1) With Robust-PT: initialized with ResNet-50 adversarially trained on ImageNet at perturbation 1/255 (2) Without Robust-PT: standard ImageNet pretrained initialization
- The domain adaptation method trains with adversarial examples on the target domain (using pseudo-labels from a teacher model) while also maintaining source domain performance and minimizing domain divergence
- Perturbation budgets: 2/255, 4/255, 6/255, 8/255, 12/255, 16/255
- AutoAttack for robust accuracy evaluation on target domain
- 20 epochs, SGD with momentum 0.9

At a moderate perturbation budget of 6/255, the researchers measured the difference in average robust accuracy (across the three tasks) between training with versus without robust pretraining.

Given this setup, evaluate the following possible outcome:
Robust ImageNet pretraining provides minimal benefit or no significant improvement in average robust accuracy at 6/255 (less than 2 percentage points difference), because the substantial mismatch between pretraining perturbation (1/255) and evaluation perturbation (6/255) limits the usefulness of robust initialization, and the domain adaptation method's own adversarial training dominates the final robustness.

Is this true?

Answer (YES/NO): NO